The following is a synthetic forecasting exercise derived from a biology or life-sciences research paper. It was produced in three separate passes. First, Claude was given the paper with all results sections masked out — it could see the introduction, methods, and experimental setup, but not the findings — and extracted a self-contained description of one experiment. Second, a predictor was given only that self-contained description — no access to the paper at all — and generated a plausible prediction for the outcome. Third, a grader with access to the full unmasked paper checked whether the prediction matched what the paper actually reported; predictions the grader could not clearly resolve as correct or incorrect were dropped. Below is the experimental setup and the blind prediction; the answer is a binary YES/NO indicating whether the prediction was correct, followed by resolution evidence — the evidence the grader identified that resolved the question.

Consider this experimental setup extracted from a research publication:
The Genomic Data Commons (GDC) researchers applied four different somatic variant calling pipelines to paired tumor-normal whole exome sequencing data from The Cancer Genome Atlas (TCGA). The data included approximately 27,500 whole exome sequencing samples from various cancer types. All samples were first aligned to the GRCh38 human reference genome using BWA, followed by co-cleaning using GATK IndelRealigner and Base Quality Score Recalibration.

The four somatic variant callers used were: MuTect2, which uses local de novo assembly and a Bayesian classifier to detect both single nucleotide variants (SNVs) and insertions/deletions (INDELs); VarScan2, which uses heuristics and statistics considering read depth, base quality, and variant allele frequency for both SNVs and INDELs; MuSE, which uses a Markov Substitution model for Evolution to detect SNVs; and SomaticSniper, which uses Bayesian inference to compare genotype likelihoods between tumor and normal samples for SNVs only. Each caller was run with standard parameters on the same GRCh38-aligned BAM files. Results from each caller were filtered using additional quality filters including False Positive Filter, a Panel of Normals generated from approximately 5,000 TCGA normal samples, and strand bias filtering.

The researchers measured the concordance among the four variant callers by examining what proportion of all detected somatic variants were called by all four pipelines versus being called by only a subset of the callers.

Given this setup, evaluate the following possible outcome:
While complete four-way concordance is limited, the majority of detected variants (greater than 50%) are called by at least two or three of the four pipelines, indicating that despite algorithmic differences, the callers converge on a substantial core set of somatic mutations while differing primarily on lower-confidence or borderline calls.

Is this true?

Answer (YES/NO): NO